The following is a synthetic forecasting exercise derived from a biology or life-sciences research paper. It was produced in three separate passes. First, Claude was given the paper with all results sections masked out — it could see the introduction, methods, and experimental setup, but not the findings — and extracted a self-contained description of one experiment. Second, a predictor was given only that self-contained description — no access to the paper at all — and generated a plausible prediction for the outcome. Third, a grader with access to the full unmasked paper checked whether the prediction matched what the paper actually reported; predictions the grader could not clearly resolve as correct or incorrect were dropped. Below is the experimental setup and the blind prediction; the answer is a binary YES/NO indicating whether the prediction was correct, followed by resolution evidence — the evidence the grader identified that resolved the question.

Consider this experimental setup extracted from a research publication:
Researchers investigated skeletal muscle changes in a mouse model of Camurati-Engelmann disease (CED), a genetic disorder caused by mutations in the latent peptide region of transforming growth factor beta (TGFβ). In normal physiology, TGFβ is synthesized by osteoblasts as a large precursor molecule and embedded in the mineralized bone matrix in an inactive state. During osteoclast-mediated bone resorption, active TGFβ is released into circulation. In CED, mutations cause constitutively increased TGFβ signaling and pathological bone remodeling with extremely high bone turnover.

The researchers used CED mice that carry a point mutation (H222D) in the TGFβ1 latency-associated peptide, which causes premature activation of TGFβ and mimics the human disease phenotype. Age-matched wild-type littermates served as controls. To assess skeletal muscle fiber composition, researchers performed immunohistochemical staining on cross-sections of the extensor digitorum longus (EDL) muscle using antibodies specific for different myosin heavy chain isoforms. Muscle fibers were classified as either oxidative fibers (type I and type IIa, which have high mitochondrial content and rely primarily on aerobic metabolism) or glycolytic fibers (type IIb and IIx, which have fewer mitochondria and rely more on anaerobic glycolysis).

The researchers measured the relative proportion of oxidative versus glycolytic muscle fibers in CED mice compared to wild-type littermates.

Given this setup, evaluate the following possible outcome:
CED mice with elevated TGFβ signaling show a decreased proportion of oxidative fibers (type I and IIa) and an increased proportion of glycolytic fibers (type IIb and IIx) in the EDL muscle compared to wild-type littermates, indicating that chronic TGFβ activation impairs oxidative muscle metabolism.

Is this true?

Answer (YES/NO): YES